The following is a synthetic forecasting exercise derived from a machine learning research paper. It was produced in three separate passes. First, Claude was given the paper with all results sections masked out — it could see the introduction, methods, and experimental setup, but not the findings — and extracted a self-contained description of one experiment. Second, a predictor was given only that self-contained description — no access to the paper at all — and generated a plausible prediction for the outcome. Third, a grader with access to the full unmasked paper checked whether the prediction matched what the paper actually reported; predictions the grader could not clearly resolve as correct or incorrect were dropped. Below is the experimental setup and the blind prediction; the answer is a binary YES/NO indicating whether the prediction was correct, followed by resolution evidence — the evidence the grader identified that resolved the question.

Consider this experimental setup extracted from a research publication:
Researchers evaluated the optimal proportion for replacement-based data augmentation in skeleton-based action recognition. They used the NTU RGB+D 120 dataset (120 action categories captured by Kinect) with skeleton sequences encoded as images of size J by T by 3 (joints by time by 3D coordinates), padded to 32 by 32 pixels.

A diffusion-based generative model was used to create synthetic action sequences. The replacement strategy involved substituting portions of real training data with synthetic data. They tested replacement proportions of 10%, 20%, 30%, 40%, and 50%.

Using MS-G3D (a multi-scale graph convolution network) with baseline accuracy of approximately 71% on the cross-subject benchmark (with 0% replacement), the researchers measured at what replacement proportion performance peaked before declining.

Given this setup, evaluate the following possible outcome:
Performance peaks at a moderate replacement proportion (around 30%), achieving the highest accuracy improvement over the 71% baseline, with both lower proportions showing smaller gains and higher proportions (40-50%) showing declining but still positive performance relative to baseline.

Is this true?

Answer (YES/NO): NO